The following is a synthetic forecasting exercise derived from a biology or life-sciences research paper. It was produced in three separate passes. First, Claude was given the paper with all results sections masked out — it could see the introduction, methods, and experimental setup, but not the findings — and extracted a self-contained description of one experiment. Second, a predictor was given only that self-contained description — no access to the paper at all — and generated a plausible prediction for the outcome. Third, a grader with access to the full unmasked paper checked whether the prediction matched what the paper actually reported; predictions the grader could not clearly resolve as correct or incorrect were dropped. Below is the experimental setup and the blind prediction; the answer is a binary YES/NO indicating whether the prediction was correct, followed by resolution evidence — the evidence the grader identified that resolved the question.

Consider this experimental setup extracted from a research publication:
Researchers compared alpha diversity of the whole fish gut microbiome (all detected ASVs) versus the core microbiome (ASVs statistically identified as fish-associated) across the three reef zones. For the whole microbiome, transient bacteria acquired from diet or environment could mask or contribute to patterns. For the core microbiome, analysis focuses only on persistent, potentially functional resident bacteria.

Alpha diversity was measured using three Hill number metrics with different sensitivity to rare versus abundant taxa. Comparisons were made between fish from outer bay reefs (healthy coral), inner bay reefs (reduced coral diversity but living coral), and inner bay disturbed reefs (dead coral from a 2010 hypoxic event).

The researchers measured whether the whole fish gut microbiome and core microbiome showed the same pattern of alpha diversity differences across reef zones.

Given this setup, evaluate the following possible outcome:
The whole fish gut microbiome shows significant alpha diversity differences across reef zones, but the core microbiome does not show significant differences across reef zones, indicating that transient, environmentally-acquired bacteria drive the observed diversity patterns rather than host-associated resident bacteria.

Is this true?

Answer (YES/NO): NO